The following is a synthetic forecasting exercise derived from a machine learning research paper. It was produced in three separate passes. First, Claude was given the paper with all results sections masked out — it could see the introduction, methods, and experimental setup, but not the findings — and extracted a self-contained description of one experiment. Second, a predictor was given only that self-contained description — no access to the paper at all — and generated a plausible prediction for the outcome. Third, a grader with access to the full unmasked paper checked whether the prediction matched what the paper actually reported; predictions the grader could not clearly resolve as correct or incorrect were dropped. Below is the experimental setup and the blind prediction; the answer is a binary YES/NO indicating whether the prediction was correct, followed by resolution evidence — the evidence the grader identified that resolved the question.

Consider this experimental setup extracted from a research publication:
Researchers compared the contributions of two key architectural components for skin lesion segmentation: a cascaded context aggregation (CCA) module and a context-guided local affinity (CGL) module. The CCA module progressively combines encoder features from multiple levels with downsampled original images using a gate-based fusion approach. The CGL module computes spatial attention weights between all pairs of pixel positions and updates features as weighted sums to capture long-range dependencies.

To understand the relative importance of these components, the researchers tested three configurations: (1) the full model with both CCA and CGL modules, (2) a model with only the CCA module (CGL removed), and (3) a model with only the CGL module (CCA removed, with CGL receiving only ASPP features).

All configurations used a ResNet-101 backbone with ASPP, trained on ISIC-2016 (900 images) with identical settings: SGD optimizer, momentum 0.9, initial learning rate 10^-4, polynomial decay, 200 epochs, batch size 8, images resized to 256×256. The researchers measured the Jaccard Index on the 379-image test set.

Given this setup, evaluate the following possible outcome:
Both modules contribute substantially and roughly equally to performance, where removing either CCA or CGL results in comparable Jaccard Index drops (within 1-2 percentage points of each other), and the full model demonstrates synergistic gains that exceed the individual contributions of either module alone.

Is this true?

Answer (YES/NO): NO